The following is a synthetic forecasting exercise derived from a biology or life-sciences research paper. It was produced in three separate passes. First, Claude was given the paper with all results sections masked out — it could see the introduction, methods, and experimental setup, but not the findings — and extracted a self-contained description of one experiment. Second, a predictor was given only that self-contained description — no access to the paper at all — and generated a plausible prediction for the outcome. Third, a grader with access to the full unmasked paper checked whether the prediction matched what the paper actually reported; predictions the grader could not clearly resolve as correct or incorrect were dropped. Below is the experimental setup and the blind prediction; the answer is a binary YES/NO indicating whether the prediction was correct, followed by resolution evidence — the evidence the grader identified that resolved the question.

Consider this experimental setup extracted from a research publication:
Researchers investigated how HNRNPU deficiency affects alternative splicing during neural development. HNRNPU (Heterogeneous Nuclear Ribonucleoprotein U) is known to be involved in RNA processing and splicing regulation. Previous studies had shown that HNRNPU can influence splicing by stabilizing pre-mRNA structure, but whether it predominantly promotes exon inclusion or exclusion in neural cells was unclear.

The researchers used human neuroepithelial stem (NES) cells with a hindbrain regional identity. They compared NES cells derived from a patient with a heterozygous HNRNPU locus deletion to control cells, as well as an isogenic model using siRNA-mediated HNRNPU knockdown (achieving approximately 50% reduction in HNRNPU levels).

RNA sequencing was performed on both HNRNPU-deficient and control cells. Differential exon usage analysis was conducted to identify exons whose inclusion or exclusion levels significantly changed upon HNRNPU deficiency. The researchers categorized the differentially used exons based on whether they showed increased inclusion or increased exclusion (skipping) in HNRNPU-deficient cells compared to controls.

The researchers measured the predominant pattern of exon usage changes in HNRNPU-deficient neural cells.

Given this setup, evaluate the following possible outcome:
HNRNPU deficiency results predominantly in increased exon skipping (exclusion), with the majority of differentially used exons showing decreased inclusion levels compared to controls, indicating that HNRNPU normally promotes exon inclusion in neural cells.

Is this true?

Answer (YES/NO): YES